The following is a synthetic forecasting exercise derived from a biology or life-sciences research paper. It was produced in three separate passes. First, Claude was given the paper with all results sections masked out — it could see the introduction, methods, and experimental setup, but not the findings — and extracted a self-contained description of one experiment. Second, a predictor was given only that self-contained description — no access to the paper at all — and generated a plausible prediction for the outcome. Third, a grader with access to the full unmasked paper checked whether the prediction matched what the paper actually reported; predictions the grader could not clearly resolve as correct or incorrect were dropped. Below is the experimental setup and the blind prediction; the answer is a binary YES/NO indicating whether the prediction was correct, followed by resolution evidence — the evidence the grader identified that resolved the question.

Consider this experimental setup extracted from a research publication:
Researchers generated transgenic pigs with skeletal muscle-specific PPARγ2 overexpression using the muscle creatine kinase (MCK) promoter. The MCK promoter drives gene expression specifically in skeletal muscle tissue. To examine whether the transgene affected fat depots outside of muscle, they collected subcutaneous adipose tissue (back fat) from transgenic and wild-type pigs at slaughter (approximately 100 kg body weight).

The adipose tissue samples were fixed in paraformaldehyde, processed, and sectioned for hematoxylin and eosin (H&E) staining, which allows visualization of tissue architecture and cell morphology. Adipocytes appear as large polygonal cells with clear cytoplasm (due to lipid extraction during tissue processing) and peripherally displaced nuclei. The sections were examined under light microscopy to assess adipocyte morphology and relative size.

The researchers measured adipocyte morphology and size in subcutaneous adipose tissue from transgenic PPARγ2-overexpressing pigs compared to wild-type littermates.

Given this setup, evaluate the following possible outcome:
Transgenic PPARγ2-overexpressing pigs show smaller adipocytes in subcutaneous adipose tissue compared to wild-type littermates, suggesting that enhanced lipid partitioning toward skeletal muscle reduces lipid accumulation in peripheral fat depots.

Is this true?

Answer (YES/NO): NO